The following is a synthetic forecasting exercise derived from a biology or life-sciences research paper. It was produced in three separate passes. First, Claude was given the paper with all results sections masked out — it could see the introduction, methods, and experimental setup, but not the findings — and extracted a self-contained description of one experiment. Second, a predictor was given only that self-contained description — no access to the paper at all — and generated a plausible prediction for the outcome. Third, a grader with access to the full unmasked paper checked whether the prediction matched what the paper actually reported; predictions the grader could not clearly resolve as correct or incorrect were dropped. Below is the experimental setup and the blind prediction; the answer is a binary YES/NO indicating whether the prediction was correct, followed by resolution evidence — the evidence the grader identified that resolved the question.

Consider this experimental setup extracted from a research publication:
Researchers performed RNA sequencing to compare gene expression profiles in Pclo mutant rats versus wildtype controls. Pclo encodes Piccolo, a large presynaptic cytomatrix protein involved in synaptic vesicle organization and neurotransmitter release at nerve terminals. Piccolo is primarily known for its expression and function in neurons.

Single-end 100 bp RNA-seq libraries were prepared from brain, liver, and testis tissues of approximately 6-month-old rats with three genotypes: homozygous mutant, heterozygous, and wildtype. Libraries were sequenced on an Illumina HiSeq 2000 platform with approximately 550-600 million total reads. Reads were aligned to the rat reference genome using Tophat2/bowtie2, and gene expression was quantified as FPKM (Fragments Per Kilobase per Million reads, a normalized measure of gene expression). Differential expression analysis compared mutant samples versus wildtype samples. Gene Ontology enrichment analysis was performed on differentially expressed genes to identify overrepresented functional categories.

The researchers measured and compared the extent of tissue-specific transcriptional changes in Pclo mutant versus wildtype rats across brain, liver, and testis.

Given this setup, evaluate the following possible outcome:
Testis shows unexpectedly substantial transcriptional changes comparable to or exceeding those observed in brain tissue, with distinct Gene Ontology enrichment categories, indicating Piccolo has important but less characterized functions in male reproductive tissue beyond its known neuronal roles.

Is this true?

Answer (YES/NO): NO